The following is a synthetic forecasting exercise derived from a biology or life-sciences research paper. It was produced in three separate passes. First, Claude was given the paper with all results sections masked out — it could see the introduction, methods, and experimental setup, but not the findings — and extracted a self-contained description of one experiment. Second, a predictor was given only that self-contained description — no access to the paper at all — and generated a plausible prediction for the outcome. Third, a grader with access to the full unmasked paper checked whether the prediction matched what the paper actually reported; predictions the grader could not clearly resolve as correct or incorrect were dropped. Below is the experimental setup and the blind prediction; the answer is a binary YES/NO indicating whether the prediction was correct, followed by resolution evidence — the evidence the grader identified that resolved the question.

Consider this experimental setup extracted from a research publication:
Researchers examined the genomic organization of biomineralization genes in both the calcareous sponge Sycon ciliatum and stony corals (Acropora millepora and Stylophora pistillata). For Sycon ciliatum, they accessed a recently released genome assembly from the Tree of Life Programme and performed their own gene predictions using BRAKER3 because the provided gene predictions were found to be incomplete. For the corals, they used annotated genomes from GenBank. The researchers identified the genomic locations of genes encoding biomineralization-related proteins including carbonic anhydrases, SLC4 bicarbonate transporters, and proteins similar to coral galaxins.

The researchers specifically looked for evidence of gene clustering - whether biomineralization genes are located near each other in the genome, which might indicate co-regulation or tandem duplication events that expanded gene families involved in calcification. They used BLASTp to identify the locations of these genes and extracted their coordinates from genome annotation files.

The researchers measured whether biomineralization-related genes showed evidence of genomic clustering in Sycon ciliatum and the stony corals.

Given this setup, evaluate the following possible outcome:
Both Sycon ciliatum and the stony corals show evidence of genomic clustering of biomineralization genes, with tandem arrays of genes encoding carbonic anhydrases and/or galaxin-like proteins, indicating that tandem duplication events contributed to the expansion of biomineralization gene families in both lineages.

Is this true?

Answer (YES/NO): YES